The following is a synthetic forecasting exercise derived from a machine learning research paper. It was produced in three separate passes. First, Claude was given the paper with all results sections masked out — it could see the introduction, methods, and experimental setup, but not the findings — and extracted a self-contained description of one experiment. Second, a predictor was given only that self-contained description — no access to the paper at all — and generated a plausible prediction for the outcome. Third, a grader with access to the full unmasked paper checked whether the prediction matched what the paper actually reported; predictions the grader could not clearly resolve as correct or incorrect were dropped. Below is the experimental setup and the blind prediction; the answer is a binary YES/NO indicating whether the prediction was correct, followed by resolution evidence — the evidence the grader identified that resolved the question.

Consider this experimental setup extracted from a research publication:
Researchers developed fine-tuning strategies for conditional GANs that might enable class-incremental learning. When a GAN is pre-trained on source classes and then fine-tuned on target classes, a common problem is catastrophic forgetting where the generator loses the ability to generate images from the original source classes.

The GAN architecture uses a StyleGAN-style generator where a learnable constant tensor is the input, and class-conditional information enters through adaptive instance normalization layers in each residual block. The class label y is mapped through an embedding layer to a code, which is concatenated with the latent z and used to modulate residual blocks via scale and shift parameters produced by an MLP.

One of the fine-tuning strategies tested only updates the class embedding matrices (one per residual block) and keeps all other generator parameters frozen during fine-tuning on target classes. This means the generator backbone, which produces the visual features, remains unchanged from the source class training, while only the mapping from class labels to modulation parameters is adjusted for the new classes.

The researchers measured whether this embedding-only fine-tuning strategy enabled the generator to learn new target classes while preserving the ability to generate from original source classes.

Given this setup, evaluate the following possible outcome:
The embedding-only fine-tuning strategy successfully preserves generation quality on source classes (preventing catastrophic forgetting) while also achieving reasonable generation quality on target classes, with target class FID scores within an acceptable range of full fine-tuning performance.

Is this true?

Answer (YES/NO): YES